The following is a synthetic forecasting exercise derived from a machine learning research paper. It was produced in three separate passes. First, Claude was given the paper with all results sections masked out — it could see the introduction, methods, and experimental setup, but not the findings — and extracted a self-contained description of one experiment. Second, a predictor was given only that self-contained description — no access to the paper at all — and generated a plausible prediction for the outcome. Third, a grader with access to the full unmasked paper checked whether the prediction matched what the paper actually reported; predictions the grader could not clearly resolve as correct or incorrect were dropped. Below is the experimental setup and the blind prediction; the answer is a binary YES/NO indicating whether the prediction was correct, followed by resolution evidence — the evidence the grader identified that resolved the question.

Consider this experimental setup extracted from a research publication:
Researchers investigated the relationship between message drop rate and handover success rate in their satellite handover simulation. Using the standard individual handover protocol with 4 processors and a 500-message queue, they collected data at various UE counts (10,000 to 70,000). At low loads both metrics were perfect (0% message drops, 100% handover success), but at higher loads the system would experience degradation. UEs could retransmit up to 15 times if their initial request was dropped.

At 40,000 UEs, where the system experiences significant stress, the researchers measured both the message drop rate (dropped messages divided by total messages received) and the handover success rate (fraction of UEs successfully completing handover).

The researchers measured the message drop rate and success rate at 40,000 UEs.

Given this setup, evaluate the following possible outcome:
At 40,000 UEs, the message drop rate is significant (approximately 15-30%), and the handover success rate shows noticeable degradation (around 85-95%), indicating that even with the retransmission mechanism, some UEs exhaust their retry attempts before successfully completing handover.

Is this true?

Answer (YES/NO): NO